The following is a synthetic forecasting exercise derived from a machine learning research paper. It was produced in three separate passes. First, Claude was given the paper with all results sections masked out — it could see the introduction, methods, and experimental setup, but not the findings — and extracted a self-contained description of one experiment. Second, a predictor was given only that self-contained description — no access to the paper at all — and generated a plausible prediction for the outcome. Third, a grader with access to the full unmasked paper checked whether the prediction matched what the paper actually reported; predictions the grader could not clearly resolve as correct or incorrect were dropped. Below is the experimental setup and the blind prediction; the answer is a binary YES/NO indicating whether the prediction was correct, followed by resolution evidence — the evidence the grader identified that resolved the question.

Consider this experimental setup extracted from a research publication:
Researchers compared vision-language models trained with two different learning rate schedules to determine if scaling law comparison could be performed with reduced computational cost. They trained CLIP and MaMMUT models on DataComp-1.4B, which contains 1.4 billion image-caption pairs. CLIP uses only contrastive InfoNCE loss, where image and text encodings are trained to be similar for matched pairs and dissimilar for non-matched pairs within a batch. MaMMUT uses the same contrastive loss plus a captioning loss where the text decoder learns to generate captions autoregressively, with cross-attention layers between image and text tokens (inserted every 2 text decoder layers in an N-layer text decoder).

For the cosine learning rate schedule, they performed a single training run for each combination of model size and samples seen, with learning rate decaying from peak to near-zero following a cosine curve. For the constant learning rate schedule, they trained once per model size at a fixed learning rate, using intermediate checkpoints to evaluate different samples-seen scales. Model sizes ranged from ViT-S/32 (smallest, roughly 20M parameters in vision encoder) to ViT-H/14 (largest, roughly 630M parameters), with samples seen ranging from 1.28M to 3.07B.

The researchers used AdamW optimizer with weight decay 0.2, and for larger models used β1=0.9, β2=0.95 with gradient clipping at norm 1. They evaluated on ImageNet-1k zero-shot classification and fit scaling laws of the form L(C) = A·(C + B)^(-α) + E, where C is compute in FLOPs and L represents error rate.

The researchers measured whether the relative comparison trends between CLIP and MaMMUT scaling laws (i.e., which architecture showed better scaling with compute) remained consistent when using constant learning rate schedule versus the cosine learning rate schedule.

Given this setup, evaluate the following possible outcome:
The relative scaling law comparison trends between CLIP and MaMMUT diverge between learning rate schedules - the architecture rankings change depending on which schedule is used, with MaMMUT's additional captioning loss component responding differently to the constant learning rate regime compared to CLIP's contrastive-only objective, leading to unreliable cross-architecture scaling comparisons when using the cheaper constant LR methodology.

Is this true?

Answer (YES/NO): NO